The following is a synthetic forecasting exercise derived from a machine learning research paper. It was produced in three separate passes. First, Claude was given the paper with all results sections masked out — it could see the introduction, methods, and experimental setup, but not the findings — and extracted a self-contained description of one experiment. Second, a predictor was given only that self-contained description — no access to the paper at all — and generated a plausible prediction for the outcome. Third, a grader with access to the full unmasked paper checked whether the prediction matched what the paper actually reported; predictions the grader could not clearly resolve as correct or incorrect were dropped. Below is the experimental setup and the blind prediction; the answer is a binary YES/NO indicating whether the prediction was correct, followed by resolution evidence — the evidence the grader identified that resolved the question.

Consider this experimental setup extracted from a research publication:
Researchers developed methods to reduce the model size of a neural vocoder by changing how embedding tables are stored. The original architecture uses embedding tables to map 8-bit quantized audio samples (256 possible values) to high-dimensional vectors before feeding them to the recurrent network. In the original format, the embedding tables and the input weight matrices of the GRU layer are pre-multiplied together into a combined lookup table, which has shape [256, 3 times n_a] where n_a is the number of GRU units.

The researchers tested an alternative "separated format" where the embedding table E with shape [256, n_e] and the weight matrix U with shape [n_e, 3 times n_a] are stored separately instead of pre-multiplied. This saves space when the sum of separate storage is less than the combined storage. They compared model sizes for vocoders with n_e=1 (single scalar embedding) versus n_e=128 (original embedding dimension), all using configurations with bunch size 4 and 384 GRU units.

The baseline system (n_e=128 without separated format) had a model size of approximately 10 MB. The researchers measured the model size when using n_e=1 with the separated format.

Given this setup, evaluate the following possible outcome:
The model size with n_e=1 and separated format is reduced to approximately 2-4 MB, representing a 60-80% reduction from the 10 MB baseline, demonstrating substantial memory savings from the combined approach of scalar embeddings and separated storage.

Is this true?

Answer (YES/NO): NO